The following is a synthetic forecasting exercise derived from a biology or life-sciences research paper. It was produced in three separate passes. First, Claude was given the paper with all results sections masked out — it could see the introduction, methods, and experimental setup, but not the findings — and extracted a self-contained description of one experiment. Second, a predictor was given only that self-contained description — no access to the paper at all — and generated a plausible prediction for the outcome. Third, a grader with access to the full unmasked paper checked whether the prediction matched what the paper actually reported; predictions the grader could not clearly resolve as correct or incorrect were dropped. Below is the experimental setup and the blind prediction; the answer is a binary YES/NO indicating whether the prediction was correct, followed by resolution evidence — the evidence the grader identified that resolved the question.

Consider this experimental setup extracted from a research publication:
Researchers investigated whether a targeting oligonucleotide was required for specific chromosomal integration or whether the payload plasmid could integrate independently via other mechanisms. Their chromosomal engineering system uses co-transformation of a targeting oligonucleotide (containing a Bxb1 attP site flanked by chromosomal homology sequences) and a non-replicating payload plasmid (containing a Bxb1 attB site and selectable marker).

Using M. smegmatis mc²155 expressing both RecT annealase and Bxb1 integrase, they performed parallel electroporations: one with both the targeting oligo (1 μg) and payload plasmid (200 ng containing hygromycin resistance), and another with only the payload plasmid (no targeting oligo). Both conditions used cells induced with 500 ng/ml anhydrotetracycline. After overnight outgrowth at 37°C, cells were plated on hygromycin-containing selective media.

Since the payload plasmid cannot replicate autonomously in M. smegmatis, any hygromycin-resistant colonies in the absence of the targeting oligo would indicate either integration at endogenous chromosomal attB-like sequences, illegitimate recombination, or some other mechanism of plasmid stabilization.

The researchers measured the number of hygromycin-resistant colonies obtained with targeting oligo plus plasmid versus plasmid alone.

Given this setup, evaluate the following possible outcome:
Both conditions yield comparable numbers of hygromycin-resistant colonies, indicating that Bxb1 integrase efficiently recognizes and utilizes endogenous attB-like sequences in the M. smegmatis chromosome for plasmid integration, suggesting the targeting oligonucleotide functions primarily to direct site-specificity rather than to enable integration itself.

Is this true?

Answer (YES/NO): NO